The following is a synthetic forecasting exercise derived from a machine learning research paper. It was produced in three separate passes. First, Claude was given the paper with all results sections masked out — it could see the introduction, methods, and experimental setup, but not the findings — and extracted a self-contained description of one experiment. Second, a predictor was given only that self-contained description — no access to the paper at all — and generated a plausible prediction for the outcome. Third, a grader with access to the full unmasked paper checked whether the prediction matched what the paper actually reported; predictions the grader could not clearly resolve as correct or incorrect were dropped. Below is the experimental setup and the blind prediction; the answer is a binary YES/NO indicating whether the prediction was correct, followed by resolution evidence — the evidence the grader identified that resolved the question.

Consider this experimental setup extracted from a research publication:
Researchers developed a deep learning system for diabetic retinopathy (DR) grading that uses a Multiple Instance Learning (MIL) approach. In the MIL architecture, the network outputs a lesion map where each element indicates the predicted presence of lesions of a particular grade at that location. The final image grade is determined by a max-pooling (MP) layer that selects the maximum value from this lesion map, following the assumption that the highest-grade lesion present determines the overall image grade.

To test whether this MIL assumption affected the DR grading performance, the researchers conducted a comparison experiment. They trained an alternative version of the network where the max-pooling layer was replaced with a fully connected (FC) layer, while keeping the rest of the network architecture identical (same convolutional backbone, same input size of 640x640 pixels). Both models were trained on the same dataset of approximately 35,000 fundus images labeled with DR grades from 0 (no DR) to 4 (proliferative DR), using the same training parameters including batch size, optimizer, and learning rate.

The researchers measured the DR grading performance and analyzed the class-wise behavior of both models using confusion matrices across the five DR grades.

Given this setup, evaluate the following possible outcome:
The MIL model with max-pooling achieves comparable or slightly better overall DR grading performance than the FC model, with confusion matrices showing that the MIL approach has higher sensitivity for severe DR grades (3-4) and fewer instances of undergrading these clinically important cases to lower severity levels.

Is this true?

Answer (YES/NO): NO